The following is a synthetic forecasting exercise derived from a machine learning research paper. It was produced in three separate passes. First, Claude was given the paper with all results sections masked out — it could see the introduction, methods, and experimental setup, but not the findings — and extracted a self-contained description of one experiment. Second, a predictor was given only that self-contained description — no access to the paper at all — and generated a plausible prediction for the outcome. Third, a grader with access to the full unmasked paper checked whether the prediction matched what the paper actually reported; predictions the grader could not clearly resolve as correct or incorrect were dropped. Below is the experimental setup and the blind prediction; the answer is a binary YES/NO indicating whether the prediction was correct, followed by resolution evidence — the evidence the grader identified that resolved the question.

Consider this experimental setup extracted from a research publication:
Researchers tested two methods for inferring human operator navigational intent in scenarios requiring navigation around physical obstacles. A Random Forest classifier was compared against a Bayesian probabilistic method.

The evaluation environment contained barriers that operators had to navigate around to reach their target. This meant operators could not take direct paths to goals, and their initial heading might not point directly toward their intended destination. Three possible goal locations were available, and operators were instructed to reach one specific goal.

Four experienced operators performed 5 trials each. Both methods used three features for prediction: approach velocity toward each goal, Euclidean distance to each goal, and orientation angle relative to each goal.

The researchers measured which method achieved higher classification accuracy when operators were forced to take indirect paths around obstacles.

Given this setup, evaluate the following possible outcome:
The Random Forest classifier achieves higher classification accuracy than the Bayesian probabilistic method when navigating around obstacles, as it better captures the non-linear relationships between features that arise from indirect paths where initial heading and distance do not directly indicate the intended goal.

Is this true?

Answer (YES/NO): NO